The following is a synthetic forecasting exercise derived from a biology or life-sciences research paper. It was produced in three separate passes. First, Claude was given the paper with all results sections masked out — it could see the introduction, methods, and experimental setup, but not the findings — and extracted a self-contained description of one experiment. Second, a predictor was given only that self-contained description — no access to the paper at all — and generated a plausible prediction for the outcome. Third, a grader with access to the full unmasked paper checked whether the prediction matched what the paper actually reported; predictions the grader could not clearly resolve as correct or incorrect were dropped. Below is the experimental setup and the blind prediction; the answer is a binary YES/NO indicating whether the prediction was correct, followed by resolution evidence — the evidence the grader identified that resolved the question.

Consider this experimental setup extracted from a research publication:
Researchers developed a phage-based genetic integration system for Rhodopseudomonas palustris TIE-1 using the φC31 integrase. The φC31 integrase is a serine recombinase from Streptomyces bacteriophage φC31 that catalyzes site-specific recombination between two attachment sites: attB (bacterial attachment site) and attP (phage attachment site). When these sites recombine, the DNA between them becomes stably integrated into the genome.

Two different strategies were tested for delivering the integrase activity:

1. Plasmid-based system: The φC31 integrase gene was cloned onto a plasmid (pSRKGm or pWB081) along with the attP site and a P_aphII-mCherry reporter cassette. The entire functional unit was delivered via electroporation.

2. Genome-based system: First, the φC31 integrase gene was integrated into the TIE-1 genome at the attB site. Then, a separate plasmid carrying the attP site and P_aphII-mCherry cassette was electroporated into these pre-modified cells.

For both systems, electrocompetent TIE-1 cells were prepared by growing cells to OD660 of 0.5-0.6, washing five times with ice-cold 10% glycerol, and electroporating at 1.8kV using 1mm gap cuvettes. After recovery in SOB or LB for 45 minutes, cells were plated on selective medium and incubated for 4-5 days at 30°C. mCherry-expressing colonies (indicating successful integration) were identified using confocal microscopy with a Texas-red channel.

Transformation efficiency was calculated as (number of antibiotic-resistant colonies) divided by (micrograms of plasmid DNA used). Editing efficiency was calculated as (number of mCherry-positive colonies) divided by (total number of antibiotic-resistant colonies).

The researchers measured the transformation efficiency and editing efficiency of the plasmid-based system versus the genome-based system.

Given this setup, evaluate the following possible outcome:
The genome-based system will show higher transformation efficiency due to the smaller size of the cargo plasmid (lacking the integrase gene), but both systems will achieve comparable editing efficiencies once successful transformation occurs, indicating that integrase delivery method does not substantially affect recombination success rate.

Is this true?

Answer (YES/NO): NO